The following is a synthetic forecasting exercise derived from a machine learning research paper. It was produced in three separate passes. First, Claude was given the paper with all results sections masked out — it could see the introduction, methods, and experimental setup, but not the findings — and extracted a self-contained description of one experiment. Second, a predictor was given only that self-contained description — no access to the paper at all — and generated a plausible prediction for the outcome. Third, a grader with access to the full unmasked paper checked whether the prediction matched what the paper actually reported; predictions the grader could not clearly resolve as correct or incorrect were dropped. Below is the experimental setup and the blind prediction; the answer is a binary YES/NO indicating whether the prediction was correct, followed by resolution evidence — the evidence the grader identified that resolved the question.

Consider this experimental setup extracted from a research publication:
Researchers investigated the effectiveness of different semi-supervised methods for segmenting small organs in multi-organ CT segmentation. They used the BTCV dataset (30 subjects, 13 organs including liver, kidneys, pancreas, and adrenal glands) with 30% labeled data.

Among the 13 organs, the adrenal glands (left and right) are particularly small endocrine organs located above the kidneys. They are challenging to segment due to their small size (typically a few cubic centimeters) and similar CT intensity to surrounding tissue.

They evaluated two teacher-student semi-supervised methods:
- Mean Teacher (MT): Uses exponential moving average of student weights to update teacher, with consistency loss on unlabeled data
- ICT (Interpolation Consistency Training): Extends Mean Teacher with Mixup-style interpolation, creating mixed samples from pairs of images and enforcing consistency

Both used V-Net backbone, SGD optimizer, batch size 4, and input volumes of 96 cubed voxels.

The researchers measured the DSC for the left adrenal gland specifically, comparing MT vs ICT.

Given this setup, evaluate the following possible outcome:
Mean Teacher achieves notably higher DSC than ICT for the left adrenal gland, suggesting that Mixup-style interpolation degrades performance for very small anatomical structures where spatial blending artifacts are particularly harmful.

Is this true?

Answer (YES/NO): NO